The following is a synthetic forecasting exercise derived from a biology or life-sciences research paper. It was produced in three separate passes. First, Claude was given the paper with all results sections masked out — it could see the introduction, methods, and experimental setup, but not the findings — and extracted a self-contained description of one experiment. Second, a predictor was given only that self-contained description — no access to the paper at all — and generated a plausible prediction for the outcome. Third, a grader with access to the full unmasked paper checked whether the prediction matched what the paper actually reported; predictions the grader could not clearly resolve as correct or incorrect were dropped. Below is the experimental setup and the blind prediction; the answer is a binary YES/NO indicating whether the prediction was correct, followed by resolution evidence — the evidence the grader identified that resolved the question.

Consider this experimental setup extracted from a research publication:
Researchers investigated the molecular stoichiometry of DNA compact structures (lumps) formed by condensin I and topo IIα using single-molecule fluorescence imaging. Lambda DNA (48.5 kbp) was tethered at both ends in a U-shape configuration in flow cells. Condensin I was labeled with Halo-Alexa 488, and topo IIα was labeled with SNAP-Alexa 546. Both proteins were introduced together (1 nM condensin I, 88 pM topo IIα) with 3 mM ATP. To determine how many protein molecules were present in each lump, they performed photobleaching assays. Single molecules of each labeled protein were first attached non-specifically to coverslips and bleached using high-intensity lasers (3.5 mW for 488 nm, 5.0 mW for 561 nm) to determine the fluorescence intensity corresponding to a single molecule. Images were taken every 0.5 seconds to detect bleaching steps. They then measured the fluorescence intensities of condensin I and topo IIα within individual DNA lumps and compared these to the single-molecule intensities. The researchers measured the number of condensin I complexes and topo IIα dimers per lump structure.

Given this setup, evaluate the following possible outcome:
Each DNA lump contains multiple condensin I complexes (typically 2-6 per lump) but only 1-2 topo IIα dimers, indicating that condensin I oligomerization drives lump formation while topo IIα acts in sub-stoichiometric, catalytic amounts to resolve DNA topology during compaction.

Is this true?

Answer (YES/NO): NO